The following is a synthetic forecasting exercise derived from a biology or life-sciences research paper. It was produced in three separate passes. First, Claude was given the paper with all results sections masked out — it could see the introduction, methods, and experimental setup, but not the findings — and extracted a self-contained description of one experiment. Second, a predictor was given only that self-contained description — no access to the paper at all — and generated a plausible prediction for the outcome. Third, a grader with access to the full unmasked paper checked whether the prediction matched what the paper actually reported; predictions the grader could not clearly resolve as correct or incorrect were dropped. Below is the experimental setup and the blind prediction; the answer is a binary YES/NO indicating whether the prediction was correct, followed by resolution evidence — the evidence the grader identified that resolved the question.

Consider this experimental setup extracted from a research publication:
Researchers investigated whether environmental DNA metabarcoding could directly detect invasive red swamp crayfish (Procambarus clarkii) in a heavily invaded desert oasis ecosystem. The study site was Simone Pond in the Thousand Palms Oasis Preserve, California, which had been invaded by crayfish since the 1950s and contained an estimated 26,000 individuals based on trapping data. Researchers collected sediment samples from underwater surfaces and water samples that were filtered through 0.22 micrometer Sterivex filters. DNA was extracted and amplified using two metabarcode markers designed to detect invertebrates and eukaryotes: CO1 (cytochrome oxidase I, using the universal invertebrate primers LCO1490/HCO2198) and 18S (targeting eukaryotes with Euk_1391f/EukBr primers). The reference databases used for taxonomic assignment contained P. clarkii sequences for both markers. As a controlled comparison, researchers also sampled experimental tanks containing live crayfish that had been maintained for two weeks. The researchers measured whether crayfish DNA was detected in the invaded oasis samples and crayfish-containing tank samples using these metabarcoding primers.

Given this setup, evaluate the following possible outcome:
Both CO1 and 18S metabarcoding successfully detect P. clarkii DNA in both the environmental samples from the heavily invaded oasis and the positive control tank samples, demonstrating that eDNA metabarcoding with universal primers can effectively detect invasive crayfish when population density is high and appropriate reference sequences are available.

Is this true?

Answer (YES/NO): NO